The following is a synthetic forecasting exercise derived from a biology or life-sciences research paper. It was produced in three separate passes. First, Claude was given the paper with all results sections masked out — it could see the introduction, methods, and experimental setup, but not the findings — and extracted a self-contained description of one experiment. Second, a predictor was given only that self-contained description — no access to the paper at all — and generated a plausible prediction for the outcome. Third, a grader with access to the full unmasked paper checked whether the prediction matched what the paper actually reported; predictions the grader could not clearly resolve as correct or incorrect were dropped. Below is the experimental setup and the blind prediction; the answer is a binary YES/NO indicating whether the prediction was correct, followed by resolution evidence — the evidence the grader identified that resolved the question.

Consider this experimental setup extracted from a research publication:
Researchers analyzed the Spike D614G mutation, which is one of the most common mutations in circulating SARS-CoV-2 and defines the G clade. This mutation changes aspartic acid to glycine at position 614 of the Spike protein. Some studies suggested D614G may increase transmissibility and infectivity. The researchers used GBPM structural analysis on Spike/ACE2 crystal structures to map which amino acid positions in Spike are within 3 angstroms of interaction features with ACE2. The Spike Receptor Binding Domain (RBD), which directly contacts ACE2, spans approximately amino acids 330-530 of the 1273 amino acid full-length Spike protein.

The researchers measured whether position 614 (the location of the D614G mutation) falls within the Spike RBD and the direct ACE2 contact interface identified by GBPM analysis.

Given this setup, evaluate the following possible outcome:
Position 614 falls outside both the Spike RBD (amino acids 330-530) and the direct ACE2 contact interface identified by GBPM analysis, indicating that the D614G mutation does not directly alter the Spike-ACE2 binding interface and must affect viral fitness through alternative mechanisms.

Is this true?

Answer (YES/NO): YES